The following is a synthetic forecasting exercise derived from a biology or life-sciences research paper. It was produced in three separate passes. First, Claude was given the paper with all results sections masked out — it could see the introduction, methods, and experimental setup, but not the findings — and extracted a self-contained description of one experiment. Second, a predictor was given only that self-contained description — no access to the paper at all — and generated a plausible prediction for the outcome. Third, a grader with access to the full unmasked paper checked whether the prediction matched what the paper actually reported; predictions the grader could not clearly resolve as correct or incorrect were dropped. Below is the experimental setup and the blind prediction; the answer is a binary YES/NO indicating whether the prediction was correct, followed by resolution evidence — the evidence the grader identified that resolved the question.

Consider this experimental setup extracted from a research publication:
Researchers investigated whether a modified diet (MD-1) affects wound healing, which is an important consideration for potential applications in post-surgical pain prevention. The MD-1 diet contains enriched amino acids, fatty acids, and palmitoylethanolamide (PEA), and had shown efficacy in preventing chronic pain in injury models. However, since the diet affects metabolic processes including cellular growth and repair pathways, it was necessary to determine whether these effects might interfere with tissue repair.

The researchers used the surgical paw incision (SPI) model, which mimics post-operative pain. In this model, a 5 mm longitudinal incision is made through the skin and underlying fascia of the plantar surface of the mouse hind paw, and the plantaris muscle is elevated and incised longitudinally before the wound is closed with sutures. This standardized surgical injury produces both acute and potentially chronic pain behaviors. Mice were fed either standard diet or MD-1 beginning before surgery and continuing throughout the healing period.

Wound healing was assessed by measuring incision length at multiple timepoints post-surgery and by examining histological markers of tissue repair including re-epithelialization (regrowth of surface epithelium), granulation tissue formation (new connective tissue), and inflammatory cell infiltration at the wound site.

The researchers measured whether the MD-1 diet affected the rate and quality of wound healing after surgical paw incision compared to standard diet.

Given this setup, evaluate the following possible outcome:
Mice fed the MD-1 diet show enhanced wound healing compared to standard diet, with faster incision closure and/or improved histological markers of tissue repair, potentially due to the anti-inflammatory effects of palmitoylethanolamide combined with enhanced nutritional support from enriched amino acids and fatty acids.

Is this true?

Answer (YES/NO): YES